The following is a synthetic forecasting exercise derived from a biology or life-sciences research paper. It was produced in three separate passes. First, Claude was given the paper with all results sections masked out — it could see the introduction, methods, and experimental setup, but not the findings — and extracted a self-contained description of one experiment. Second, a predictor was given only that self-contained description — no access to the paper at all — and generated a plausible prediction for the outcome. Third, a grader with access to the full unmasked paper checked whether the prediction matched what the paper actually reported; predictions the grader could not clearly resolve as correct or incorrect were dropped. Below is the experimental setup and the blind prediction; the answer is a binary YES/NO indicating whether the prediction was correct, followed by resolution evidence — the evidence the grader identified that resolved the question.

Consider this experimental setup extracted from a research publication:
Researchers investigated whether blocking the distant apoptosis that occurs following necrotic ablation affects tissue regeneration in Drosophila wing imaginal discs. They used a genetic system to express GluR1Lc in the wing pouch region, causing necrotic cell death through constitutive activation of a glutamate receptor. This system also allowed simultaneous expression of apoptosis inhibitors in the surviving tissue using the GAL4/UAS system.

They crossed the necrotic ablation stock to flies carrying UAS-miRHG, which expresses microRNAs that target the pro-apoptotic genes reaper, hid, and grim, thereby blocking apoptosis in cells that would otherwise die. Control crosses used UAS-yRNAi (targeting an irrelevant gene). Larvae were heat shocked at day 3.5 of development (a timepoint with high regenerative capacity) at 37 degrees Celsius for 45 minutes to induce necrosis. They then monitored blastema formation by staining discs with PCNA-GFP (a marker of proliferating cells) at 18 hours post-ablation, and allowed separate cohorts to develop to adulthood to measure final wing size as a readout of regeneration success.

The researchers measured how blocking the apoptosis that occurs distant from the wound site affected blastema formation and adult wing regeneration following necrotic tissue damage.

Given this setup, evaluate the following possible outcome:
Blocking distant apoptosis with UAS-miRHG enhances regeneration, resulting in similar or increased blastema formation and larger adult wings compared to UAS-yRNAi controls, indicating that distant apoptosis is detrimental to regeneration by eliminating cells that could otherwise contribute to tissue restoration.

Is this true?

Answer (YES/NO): NO